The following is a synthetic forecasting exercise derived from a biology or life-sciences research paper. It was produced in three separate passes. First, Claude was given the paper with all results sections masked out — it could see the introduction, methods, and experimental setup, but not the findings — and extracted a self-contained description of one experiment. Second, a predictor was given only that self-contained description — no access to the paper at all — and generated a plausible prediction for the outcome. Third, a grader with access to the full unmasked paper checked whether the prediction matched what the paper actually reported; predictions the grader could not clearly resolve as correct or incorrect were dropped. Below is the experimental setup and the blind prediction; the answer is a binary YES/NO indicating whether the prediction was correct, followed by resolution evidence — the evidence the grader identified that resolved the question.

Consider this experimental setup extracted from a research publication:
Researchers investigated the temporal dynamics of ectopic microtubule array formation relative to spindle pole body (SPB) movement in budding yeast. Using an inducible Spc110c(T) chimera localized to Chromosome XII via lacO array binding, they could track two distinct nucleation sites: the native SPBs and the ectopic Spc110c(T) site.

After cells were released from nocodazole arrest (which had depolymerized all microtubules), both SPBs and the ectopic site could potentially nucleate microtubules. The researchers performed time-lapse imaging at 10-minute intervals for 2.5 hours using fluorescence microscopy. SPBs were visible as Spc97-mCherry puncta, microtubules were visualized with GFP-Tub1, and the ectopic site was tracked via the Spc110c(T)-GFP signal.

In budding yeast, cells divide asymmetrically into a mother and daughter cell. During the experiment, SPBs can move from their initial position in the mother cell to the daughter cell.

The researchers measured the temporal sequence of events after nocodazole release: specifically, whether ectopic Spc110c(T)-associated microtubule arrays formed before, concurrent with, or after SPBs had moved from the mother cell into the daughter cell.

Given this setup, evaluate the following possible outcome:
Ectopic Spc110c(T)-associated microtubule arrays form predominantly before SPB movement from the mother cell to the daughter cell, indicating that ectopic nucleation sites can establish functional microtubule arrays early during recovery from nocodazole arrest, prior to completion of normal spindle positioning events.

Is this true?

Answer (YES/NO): NO